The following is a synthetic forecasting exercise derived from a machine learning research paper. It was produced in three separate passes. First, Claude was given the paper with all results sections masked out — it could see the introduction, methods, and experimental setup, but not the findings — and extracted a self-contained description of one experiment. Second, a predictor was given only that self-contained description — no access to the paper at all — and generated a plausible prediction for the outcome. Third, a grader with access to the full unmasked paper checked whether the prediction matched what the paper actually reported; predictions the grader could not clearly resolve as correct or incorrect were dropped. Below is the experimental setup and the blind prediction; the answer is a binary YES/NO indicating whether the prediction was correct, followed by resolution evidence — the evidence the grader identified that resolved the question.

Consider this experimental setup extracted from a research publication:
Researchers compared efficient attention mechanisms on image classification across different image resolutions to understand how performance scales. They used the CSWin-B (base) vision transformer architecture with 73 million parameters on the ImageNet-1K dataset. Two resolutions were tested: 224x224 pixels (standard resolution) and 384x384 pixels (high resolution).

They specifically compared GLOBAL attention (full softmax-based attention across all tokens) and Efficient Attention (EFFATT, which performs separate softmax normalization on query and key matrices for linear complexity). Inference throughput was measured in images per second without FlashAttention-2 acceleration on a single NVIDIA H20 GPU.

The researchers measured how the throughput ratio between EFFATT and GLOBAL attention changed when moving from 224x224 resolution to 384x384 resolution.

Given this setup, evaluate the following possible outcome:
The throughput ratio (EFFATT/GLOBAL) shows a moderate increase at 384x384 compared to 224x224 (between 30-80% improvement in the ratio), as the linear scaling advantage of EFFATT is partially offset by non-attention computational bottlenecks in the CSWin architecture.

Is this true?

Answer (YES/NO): YES